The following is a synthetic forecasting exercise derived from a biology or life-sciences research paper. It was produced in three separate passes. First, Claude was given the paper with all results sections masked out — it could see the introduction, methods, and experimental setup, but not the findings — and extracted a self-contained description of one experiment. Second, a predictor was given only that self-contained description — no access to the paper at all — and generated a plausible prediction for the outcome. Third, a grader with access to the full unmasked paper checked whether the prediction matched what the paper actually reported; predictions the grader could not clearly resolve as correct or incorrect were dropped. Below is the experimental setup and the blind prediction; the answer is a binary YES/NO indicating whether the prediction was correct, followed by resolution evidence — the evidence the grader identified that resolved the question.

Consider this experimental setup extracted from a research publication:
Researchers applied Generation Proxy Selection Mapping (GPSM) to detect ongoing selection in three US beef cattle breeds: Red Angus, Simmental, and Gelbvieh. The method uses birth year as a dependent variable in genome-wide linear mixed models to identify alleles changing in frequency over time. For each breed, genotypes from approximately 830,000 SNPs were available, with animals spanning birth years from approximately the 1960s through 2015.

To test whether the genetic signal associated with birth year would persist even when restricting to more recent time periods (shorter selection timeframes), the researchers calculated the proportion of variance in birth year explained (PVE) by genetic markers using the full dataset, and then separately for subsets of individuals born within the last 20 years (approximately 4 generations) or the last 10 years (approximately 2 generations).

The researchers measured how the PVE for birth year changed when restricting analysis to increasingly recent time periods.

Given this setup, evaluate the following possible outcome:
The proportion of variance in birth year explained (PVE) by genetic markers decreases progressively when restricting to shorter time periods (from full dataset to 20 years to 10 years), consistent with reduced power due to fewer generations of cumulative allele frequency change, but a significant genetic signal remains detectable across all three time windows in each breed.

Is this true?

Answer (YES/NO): NO